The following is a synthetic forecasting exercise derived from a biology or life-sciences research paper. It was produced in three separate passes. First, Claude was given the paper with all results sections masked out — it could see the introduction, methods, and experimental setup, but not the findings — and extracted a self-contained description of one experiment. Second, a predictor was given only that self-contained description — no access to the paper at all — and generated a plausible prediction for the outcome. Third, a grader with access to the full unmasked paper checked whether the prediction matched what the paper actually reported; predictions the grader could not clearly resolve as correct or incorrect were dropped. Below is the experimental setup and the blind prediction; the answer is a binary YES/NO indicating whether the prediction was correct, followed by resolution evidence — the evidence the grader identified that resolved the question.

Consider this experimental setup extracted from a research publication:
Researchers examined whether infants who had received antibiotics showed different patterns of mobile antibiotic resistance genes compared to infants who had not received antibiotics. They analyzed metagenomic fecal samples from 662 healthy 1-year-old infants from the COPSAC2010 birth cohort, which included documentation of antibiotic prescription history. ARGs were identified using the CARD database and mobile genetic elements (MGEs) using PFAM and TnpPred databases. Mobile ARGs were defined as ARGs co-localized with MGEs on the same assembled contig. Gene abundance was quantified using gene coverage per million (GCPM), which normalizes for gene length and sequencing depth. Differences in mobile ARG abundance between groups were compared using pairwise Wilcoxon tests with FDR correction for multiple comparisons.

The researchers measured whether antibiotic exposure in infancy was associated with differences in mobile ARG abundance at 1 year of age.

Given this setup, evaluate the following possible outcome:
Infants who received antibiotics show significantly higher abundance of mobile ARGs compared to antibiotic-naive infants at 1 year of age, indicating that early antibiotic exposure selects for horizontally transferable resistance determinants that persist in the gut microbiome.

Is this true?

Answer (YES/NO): NO